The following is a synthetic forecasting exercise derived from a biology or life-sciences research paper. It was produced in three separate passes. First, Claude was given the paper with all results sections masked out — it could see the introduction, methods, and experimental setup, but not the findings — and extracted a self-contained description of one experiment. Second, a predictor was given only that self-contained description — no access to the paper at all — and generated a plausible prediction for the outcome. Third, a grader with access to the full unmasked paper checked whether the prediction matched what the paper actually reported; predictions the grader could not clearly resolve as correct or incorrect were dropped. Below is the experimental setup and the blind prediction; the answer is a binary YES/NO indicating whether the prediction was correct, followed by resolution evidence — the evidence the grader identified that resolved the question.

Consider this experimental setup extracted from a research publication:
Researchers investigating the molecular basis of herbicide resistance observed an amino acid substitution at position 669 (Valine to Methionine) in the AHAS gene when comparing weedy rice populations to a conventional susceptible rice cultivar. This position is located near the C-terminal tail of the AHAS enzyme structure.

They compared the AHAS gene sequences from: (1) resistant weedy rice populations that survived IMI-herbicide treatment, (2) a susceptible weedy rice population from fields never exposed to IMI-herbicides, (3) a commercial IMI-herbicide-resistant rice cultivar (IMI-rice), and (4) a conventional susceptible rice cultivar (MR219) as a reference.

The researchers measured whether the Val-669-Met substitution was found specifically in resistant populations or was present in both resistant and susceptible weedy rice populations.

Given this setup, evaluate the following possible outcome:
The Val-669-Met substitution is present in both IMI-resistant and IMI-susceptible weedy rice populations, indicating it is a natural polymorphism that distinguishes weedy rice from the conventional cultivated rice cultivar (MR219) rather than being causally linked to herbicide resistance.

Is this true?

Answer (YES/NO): YES